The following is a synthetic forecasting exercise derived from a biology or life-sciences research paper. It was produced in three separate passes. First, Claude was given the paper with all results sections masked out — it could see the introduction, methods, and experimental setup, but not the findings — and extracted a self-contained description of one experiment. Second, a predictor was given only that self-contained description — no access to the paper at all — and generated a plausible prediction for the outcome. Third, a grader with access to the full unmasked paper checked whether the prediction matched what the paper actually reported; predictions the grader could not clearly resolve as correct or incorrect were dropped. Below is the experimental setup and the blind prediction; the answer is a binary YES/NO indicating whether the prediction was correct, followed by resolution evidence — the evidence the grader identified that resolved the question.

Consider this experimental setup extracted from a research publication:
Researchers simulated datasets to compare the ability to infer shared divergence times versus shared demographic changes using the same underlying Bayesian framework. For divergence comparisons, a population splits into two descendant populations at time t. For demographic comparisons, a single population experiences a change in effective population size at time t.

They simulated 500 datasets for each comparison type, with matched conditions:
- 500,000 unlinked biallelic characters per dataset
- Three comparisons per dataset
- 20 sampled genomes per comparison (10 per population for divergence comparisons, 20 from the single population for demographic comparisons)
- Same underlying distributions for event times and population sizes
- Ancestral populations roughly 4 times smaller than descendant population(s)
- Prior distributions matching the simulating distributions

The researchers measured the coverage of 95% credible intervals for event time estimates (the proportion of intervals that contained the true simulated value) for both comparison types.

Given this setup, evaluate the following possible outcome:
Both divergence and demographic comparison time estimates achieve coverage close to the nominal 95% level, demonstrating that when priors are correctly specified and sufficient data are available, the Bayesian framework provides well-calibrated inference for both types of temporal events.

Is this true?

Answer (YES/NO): YES